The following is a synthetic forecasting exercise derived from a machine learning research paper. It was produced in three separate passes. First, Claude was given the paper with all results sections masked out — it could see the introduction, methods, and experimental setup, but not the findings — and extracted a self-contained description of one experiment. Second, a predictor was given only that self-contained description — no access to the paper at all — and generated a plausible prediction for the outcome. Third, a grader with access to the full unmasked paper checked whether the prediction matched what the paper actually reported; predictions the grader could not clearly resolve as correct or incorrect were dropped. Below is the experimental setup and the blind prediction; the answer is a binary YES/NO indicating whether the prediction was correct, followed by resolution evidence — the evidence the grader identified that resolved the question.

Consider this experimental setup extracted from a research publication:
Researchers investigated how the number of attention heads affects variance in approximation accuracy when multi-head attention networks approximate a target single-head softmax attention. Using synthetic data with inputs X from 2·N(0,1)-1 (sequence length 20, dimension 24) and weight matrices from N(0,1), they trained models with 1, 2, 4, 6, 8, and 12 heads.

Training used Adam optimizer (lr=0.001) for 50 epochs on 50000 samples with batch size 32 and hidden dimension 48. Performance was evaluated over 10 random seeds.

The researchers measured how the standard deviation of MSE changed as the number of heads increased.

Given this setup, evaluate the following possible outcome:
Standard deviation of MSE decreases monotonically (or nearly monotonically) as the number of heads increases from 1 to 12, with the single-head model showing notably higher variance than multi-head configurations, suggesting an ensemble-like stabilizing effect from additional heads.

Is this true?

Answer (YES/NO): NO